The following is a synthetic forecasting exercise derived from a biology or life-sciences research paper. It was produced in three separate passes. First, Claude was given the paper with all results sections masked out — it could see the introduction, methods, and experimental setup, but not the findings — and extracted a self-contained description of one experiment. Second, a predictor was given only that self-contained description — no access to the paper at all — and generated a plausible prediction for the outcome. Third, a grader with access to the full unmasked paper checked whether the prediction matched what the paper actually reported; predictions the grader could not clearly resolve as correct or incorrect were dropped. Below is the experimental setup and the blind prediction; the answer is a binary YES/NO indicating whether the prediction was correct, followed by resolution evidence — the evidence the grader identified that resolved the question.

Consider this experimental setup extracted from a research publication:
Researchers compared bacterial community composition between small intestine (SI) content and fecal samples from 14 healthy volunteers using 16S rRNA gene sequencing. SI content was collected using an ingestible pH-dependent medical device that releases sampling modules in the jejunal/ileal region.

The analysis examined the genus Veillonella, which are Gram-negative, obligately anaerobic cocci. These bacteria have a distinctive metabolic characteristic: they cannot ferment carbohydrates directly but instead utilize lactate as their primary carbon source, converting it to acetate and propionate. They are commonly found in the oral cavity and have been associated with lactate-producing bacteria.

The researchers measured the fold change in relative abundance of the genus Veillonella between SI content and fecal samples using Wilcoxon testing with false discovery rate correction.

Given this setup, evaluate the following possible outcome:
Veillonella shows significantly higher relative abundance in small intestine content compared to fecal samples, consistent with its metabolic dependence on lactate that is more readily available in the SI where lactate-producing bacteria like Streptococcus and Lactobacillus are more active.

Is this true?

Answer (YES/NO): NO